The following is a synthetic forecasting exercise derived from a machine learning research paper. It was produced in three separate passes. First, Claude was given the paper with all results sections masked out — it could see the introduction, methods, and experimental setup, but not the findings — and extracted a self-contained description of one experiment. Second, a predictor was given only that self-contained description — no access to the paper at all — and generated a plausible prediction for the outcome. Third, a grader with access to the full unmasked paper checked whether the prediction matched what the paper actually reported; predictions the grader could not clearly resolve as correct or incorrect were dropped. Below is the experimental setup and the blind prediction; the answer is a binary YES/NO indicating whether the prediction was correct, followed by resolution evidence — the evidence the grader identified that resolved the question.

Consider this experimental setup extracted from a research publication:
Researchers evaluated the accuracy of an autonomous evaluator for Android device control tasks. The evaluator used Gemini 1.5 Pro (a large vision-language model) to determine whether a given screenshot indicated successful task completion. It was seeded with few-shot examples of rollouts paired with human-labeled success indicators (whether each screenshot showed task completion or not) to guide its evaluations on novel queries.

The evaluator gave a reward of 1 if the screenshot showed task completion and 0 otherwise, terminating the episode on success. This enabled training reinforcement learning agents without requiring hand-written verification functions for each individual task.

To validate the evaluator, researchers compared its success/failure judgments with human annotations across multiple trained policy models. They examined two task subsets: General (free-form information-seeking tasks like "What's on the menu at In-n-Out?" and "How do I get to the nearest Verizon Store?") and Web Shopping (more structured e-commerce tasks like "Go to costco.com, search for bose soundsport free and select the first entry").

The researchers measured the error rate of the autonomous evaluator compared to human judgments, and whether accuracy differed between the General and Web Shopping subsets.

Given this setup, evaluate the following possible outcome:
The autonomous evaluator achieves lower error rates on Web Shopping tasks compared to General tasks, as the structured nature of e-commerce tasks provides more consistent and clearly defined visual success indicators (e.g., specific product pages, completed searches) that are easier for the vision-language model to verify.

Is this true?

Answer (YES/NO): YES